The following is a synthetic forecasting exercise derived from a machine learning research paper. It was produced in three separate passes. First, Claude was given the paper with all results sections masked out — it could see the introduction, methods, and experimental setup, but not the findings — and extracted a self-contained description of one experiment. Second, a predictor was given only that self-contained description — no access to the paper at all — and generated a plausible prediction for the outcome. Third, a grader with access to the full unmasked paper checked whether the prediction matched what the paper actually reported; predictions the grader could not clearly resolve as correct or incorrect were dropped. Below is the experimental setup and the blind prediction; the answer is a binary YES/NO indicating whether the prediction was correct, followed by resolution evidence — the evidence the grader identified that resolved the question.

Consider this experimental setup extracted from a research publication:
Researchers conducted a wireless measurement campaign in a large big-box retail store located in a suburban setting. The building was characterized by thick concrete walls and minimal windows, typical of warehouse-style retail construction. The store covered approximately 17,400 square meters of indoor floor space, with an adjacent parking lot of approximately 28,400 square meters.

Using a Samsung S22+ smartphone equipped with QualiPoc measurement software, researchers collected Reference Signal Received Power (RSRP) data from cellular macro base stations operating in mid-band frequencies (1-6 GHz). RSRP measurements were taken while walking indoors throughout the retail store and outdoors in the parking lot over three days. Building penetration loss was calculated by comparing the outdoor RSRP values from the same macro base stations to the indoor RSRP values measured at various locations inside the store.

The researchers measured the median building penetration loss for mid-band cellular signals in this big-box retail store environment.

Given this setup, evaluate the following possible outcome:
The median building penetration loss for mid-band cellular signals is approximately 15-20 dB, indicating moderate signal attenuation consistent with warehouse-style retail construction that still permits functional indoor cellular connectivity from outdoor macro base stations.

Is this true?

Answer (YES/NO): NO